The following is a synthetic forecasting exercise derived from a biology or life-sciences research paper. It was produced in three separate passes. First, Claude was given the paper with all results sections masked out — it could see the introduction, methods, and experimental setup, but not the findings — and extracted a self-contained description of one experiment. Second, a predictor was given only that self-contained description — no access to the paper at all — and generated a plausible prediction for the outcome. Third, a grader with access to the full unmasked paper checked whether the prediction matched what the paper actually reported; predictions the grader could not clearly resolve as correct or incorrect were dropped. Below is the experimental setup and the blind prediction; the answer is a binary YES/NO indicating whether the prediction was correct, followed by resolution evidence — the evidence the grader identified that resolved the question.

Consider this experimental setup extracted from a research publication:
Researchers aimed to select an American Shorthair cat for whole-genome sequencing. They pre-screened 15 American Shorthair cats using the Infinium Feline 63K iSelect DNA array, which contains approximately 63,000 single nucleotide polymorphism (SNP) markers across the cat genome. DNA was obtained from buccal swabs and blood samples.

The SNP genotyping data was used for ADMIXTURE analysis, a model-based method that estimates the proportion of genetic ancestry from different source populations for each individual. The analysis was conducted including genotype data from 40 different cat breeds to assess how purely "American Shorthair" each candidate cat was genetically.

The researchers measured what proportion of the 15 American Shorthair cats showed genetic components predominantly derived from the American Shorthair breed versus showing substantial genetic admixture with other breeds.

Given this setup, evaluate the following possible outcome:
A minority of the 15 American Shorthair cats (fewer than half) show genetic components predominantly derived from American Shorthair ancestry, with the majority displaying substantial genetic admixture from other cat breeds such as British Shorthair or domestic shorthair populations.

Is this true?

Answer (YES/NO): YES